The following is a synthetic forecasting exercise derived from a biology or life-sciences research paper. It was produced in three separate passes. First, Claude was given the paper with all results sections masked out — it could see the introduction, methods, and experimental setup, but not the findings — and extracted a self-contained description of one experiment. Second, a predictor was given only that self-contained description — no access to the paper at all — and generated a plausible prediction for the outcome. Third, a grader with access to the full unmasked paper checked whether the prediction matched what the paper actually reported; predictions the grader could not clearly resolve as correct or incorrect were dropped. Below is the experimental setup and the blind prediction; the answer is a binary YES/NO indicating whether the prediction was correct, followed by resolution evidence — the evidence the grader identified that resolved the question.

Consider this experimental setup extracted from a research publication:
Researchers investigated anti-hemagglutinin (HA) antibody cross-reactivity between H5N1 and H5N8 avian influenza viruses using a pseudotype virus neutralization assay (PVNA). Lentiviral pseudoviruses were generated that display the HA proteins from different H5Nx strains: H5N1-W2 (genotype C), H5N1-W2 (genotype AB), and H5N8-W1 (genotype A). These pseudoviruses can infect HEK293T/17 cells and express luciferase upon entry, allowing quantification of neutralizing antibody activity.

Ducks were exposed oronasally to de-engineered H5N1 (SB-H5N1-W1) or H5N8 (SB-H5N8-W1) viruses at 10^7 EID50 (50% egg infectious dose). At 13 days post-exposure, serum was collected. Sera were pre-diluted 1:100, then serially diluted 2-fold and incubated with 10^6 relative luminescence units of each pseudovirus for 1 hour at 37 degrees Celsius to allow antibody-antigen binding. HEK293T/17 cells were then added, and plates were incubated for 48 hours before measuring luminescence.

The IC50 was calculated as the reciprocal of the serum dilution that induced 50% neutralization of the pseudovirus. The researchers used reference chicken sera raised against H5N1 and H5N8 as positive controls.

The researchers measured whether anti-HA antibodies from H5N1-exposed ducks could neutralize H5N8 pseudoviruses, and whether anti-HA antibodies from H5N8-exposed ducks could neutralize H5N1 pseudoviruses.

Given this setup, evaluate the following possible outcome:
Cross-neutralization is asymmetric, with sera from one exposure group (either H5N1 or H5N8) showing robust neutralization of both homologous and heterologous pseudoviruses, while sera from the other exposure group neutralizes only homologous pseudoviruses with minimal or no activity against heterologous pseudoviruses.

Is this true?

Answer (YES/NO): NO